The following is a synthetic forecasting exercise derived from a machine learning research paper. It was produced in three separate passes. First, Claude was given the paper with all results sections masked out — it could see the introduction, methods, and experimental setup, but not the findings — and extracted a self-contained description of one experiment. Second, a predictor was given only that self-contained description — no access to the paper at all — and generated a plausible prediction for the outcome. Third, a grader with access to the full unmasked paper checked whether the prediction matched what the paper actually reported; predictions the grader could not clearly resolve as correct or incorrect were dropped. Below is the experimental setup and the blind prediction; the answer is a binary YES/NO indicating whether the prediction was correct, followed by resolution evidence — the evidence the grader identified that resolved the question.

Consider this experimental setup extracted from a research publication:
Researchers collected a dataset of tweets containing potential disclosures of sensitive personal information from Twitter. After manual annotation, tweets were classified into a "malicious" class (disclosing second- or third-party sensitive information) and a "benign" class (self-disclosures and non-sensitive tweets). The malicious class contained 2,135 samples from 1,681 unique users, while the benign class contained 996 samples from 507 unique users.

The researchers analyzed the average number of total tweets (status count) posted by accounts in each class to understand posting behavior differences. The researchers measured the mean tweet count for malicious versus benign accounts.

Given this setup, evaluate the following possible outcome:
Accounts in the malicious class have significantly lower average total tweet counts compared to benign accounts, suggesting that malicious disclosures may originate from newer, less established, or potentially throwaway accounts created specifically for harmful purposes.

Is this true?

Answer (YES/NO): YES